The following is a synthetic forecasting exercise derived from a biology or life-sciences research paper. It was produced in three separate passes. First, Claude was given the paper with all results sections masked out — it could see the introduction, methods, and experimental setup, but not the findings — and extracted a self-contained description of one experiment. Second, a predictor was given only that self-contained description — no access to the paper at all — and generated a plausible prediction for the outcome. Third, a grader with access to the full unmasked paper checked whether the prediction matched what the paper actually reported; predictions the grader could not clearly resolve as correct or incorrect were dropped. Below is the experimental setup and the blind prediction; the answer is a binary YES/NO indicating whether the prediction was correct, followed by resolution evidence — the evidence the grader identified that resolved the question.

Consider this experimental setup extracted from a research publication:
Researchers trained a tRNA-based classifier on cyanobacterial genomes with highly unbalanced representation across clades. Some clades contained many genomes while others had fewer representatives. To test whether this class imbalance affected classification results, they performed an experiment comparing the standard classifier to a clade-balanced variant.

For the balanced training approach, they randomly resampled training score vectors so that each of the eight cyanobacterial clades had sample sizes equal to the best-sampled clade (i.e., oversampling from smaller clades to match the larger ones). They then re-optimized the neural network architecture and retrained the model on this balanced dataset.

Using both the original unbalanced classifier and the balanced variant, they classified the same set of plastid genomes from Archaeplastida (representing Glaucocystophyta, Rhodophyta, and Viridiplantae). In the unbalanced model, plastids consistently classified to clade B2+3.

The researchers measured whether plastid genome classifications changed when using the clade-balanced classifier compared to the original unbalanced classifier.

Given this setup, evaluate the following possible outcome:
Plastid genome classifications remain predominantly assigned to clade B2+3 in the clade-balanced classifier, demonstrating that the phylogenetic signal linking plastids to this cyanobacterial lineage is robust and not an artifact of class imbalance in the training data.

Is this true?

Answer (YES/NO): YES